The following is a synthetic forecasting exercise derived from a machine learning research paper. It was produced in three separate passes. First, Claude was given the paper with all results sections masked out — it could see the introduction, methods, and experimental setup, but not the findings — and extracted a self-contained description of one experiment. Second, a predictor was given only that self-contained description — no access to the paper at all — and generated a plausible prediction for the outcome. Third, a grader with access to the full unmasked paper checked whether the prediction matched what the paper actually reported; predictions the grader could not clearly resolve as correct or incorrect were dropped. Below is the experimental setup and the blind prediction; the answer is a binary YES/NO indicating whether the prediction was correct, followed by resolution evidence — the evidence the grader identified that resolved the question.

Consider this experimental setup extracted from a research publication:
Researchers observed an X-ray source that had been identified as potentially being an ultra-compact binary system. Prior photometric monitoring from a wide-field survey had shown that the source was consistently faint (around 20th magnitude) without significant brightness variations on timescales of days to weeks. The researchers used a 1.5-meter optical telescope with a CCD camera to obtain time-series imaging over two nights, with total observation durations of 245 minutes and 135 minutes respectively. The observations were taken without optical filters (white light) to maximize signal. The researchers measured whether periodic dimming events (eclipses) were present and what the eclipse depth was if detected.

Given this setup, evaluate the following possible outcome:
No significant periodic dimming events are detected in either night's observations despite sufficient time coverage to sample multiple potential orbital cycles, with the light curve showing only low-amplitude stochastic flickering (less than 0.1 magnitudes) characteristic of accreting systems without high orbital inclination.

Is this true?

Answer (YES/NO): NO